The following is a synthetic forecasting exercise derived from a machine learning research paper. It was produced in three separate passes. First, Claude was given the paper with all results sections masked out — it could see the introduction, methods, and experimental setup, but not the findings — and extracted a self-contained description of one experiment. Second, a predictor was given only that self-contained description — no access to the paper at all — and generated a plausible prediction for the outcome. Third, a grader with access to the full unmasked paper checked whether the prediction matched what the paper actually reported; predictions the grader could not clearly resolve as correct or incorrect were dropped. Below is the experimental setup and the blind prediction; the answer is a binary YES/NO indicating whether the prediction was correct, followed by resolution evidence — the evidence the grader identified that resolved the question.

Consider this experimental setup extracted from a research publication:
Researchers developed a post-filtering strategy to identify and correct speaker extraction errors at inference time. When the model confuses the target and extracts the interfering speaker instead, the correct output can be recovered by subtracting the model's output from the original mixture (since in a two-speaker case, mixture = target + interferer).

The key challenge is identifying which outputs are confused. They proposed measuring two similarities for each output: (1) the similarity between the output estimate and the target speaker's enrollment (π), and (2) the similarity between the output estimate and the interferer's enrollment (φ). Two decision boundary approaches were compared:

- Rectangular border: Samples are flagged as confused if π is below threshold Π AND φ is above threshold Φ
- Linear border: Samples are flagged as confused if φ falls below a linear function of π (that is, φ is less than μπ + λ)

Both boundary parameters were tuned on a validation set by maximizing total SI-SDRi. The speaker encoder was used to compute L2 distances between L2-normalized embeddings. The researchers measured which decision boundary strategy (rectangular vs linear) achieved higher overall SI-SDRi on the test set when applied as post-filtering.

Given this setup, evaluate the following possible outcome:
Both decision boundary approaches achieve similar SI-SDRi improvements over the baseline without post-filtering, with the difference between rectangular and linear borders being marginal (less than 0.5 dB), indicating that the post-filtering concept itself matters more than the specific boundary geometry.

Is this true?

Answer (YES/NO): YES